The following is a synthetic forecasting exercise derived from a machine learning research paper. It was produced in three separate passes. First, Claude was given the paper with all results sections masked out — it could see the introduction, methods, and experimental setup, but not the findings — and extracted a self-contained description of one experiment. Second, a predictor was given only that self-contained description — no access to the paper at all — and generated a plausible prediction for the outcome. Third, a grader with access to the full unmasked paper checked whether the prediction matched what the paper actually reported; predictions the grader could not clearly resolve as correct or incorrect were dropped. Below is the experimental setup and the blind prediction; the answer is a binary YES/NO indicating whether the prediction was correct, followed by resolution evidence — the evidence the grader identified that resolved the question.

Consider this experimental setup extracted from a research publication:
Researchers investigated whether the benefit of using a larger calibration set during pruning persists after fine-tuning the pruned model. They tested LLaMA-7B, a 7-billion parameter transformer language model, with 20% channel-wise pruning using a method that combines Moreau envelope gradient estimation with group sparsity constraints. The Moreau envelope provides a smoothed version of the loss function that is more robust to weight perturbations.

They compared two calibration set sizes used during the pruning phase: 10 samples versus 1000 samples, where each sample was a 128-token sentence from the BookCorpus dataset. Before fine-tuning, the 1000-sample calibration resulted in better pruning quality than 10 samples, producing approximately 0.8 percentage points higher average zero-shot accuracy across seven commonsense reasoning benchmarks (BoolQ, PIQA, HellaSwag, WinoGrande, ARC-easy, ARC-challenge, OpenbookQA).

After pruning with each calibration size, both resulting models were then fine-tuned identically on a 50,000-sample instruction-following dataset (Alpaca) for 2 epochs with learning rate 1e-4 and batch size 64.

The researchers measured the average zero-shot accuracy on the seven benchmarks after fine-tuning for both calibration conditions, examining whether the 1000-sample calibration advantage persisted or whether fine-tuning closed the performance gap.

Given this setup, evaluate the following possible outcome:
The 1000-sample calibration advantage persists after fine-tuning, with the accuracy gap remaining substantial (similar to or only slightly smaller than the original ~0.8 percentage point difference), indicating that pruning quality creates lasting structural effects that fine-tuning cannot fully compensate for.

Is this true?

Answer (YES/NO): NO